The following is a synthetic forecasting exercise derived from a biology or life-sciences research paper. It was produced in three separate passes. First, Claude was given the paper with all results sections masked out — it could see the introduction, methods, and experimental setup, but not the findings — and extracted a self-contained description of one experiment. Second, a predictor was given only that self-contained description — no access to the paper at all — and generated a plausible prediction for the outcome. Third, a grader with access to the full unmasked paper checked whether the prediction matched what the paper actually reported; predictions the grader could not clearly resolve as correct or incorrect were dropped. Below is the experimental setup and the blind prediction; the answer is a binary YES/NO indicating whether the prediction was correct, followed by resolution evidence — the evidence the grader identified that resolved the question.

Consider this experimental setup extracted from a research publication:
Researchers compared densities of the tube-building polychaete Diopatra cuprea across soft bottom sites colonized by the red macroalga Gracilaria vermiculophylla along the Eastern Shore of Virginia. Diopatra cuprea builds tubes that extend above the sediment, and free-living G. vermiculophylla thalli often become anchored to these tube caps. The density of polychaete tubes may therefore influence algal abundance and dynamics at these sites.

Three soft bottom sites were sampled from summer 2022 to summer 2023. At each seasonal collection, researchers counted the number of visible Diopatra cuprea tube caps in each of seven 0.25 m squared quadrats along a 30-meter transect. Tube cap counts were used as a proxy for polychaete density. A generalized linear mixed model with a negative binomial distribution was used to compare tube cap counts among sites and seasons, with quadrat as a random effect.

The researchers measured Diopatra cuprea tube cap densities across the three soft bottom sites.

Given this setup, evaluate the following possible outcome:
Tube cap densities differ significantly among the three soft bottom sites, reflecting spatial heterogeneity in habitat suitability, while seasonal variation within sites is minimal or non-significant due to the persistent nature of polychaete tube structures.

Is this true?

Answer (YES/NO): NO